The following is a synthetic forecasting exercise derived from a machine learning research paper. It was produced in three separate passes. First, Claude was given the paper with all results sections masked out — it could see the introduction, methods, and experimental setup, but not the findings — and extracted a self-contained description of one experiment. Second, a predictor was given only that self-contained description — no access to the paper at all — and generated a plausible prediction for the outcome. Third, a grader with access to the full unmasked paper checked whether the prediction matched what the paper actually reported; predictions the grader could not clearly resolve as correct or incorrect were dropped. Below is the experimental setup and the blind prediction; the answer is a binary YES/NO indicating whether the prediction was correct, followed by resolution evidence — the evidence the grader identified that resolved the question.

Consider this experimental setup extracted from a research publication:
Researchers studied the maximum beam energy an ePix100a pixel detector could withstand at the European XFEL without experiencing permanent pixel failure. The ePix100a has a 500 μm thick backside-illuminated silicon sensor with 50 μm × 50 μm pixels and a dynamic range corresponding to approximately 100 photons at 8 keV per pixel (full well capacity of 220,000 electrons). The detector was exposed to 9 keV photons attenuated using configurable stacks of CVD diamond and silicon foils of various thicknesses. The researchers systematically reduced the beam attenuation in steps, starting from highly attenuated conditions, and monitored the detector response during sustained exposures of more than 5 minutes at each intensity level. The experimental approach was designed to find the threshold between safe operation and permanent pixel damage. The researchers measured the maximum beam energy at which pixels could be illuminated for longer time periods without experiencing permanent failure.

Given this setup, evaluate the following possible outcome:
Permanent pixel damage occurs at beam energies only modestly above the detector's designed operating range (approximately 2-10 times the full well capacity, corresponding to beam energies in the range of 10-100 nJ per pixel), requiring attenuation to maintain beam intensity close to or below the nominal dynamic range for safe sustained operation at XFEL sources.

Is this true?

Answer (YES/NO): NO